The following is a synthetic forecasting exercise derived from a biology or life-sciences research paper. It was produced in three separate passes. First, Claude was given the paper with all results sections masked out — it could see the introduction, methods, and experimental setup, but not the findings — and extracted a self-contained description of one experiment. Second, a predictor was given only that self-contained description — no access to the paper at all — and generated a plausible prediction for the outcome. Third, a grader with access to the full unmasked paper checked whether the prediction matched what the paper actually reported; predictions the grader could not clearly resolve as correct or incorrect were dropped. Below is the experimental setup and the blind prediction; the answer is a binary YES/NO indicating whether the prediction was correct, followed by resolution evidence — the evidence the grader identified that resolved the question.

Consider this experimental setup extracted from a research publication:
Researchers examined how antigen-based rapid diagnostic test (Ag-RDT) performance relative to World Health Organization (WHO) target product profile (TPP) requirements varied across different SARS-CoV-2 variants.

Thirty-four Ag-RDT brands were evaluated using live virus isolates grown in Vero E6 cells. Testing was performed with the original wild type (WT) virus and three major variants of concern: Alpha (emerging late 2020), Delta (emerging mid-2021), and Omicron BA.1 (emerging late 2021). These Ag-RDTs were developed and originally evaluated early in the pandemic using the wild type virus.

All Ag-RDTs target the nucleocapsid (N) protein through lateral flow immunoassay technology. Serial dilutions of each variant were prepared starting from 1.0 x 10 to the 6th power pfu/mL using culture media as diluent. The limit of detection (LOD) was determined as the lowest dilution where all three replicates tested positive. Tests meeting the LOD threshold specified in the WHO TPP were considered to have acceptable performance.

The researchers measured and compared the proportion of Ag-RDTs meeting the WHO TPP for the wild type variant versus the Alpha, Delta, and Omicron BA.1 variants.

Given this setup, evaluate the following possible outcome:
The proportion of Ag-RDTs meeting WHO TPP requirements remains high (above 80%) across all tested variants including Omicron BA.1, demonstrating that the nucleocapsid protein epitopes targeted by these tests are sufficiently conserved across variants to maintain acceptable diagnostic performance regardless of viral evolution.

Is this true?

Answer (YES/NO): NO